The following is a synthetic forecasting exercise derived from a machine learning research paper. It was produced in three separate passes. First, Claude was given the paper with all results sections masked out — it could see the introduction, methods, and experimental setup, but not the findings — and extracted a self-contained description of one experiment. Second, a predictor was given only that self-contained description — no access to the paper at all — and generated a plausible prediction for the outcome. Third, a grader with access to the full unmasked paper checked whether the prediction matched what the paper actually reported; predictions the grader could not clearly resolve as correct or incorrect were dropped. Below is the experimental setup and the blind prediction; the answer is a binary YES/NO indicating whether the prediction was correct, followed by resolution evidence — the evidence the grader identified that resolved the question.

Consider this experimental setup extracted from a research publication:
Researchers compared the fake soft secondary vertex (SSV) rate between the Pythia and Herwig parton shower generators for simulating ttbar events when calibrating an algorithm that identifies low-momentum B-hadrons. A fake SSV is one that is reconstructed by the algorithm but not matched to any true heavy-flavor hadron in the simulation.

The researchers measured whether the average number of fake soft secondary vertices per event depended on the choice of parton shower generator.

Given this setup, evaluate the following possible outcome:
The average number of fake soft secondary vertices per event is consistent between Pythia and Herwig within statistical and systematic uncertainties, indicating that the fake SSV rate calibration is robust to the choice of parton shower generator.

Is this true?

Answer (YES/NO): YES